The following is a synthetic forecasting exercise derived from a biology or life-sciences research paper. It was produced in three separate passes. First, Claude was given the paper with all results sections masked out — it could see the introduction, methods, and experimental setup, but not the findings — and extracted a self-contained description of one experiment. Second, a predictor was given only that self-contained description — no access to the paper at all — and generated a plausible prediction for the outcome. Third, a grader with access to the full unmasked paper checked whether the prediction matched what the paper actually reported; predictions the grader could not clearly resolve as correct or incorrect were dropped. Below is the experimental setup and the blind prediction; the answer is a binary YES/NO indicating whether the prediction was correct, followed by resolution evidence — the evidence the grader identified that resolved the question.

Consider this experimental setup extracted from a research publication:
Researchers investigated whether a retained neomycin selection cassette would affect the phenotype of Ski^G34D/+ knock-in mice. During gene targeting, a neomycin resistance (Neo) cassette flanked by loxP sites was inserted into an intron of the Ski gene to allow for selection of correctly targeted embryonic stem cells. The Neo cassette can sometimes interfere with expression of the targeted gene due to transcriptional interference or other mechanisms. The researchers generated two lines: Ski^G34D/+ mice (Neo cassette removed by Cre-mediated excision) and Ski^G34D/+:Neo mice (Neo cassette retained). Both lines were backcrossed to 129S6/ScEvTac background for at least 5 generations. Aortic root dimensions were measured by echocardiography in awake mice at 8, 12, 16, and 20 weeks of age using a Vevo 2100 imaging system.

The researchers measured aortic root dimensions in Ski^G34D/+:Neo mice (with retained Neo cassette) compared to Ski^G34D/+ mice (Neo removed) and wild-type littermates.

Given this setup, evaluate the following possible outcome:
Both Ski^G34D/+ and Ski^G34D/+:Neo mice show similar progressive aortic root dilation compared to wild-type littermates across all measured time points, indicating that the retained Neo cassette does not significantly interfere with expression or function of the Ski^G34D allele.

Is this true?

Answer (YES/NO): NO